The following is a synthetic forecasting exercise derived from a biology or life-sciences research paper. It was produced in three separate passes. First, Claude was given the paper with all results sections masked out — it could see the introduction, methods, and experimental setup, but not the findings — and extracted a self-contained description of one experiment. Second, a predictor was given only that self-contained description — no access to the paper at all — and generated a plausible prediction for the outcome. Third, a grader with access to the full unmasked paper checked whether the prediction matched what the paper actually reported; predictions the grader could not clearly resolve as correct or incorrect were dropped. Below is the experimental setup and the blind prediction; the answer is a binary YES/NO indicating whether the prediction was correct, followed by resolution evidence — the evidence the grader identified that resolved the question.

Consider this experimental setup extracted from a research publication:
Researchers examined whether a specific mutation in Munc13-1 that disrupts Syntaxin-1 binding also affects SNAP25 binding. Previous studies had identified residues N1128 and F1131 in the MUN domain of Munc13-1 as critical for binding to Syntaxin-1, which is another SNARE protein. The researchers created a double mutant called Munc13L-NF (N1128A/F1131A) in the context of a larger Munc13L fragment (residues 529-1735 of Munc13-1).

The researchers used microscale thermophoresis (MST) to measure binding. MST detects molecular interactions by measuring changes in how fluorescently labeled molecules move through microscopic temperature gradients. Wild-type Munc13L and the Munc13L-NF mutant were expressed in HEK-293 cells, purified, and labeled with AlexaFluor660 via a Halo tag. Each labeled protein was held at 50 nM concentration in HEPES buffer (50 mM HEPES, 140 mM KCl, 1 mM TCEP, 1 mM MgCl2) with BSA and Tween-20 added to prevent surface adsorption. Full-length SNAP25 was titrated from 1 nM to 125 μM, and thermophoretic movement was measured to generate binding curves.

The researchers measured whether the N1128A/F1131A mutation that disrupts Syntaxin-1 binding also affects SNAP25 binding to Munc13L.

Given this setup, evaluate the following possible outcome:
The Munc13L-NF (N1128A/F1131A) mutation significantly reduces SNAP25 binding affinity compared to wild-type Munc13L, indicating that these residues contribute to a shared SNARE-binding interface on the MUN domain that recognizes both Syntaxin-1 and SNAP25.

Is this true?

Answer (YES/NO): NO